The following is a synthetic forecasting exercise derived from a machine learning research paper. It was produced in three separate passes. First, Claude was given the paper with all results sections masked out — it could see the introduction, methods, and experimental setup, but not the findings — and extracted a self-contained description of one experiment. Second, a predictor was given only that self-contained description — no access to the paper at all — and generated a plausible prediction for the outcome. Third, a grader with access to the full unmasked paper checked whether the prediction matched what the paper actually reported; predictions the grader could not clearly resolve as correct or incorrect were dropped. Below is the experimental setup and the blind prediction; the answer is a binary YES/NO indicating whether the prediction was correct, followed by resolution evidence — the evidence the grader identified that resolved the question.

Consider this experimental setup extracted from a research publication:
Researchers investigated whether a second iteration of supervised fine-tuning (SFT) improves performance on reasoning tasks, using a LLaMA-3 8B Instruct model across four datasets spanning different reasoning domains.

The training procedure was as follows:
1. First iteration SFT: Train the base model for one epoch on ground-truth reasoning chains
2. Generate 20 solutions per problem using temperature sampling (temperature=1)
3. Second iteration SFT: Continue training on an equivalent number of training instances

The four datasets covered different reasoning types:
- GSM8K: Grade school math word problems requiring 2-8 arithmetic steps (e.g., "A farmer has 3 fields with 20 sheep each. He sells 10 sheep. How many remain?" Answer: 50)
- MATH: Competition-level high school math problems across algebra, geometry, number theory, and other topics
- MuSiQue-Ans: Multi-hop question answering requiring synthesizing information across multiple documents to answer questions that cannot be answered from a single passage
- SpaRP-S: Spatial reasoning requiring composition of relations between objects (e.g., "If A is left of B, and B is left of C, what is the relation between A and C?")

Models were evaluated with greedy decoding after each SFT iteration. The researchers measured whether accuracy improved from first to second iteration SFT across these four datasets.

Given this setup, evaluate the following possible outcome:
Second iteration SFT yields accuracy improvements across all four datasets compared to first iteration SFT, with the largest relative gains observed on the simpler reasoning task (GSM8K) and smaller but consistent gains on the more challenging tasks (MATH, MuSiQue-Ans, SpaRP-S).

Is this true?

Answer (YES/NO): NO